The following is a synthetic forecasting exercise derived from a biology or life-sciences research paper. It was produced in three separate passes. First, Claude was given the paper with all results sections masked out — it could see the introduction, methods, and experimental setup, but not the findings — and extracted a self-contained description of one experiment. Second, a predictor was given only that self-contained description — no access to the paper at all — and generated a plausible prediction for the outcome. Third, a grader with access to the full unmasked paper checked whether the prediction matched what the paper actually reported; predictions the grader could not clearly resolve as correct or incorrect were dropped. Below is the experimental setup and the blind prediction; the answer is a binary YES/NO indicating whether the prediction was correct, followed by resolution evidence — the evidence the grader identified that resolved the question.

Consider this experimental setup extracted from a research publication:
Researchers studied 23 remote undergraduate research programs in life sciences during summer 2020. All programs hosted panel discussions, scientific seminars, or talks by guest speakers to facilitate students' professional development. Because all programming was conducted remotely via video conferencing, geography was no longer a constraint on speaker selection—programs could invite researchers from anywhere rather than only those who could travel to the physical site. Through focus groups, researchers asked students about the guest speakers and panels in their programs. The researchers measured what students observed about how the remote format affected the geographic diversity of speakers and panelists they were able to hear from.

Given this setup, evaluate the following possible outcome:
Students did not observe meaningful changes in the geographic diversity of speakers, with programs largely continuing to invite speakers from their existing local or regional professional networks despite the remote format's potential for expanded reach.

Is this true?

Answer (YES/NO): NO